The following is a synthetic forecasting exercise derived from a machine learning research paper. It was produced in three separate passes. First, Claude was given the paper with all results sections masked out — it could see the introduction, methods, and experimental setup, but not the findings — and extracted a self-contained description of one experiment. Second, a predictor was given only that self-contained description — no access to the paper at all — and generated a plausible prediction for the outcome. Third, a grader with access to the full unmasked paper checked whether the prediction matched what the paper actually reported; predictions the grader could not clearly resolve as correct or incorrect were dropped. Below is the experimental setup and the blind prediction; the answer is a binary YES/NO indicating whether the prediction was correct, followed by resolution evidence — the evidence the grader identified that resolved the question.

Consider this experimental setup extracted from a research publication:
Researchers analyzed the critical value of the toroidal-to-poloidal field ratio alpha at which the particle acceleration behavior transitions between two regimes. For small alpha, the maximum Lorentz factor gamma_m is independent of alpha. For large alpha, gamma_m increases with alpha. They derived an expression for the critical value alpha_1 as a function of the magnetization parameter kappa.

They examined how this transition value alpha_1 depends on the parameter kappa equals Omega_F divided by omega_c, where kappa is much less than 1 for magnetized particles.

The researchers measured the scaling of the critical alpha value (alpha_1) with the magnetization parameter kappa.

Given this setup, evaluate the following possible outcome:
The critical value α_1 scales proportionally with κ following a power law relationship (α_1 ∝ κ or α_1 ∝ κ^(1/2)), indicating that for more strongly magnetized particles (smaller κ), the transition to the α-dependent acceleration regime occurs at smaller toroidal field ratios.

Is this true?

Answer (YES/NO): NO